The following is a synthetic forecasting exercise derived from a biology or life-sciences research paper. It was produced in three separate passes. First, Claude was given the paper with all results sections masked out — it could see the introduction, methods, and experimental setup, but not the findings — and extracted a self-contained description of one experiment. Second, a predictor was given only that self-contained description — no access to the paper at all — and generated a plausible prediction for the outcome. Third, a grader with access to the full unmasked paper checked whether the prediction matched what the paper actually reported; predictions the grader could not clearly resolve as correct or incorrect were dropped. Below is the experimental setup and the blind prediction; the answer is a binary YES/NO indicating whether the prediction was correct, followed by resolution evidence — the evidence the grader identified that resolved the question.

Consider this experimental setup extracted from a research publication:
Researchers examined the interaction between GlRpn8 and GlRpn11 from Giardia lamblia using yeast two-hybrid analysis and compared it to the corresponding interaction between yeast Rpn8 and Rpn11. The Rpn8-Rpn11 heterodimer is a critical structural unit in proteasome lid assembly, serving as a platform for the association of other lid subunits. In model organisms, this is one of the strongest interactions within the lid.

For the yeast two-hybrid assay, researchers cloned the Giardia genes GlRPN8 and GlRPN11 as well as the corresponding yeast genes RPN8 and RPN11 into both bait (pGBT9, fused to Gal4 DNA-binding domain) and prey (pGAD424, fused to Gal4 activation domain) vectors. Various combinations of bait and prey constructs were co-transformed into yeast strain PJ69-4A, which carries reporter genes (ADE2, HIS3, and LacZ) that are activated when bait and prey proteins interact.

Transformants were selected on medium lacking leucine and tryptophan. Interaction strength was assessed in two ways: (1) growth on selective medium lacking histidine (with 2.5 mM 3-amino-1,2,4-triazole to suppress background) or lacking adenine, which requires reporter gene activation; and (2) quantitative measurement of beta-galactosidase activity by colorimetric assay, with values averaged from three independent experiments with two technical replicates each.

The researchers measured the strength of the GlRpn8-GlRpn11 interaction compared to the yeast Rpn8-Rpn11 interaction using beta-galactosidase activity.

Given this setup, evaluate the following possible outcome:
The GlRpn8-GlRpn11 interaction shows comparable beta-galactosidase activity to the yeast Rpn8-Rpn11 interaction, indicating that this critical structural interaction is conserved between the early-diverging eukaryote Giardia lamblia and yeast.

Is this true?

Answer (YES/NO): NO